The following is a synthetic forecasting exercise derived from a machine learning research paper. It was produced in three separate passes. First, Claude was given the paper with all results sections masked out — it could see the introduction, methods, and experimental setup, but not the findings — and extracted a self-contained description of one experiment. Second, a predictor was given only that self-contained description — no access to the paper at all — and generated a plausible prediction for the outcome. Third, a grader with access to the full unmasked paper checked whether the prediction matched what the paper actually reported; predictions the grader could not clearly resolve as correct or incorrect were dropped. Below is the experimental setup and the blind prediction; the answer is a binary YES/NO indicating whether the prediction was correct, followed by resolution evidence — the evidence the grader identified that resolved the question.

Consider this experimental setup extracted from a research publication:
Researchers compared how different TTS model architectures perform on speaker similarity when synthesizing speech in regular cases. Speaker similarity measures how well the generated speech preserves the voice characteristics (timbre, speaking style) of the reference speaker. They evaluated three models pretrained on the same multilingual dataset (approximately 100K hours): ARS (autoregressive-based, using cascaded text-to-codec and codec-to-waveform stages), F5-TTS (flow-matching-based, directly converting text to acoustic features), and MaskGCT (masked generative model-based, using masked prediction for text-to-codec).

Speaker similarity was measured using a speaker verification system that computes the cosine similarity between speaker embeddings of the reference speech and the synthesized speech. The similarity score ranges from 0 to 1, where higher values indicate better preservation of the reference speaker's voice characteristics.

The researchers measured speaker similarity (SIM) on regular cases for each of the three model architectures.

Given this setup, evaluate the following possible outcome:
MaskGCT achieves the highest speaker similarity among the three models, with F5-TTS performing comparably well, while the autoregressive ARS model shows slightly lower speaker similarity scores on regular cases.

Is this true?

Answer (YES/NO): NO